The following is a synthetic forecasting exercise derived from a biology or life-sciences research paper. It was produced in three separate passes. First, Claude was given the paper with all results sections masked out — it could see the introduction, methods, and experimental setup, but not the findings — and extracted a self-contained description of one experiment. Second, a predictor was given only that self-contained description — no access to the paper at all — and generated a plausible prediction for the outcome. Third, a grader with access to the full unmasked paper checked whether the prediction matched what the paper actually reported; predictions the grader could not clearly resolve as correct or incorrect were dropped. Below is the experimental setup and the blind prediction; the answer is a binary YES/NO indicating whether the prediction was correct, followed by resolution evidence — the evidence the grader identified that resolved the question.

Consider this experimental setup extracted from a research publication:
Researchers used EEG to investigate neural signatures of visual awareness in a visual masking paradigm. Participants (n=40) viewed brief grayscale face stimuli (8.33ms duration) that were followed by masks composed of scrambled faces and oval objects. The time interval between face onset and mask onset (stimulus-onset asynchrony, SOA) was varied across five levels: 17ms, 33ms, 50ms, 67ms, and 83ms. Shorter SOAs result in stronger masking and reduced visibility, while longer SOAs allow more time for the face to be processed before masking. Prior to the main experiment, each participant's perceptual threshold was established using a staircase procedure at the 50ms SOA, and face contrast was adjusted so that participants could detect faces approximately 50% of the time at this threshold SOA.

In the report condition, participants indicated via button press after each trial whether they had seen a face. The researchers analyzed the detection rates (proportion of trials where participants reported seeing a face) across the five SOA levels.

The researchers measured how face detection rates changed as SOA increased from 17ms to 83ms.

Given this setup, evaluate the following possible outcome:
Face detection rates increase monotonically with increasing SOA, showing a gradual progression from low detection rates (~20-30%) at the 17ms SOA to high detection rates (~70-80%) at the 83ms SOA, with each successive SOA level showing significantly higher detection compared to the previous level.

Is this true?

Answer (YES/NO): NO